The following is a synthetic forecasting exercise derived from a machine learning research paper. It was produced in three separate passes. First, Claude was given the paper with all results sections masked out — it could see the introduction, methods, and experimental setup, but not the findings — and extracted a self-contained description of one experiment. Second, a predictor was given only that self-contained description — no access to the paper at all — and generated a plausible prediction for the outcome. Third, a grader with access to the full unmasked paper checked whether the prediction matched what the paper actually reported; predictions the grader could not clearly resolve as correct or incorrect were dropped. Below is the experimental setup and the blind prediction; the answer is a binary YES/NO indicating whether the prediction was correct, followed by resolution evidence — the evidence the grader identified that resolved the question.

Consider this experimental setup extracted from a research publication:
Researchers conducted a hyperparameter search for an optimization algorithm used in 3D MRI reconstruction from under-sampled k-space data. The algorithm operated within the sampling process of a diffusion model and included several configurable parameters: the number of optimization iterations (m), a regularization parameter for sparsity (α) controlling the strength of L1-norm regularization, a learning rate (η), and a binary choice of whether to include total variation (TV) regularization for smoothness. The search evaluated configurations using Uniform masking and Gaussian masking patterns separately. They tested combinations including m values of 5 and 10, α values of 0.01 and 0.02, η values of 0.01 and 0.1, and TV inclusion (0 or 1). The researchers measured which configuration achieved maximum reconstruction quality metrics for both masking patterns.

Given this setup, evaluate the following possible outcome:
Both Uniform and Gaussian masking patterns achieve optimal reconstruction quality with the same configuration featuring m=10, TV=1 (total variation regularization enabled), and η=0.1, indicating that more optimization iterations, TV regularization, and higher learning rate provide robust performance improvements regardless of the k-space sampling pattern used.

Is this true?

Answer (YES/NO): NO